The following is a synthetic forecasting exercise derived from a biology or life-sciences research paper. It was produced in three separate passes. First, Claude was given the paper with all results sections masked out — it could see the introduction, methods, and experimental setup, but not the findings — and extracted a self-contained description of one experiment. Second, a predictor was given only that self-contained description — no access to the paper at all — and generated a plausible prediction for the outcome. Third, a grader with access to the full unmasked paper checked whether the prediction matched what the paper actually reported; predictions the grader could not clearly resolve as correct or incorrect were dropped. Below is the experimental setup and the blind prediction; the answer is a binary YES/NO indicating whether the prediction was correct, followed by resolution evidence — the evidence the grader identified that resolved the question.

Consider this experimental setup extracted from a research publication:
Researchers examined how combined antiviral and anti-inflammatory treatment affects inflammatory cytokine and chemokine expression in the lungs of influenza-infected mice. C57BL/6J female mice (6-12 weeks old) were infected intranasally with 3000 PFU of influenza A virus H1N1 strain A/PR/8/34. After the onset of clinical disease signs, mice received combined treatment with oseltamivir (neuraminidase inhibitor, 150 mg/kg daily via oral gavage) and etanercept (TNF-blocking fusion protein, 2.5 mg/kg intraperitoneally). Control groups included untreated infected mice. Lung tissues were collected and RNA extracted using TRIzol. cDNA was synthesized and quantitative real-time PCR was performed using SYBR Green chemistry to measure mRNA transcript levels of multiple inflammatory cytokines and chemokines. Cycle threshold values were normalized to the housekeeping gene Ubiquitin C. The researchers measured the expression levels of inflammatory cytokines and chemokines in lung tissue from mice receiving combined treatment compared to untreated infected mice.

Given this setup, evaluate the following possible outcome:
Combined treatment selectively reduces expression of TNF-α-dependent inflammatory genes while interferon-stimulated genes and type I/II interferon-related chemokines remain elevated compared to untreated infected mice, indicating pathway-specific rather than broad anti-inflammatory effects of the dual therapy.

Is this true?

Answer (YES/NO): NO